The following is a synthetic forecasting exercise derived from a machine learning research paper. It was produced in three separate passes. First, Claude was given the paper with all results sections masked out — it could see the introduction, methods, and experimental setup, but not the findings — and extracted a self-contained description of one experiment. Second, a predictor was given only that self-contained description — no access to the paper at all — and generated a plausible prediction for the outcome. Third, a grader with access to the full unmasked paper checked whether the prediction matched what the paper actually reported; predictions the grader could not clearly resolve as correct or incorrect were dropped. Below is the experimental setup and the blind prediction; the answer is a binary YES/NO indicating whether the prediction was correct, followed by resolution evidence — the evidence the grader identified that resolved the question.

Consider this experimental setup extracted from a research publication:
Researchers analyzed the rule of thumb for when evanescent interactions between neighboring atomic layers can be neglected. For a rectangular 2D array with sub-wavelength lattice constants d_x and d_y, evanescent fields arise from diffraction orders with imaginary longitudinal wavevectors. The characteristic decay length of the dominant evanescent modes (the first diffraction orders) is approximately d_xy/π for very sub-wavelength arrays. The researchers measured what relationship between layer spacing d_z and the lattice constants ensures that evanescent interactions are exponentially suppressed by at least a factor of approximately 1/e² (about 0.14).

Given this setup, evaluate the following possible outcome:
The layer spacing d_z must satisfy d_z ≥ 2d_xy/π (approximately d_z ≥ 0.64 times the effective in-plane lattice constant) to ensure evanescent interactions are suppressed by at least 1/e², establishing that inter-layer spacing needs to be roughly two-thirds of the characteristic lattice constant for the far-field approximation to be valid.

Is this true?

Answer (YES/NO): NO